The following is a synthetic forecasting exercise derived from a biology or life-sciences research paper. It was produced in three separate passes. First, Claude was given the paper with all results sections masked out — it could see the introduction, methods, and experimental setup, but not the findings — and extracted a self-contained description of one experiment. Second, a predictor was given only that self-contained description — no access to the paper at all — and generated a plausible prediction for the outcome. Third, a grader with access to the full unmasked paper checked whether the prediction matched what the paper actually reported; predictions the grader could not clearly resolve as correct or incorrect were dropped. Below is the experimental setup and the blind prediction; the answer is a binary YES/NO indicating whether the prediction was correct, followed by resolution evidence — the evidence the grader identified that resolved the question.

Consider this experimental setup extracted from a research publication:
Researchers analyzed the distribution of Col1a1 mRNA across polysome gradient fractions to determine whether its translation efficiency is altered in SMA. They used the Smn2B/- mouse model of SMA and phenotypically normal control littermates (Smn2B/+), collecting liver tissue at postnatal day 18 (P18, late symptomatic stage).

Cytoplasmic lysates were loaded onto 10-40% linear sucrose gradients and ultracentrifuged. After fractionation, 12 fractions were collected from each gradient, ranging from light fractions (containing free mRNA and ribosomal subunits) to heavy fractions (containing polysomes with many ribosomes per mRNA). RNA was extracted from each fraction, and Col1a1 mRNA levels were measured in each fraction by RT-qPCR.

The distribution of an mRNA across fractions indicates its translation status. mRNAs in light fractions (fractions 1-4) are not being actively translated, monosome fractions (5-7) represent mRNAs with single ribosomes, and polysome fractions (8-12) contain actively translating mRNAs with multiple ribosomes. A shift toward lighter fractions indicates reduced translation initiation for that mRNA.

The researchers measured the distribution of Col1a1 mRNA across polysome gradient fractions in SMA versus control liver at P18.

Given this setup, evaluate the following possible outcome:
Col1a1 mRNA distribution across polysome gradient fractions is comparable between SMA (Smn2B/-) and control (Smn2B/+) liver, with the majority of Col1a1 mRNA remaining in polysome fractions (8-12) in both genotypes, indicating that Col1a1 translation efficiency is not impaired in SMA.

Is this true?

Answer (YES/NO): YES